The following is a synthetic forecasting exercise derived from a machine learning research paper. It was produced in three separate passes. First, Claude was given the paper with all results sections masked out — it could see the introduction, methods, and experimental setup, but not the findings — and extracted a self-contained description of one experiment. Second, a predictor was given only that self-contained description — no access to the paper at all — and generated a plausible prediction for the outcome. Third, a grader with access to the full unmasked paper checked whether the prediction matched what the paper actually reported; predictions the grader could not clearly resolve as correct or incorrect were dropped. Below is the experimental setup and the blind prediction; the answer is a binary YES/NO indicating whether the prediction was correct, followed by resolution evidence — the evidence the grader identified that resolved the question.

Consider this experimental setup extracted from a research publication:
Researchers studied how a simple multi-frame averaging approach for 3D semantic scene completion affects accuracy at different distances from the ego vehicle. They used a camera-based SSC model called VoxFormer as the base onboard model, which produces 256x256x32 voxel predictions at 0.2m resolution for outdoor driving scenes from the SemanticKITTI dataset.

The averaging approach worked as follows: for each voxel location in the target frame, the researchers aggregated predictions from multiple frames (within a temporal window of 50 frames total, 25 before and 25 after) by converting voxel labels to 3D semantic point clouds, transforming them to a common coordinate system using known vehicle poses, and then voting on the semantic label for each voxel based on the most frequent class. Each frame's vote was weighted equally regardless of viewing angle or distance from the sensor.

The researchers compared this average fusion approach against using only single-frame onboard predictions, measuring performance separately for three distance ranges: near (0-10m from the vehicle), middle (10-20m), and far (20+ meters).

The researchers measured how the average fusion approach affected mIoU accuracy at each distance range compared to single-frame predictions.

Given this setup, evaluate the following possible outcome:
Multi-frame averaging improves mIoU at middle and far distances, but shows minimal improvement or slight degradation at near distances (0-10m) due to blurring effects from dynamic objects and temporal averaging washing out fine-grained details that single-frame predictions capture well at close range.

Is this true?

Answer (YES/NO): NO